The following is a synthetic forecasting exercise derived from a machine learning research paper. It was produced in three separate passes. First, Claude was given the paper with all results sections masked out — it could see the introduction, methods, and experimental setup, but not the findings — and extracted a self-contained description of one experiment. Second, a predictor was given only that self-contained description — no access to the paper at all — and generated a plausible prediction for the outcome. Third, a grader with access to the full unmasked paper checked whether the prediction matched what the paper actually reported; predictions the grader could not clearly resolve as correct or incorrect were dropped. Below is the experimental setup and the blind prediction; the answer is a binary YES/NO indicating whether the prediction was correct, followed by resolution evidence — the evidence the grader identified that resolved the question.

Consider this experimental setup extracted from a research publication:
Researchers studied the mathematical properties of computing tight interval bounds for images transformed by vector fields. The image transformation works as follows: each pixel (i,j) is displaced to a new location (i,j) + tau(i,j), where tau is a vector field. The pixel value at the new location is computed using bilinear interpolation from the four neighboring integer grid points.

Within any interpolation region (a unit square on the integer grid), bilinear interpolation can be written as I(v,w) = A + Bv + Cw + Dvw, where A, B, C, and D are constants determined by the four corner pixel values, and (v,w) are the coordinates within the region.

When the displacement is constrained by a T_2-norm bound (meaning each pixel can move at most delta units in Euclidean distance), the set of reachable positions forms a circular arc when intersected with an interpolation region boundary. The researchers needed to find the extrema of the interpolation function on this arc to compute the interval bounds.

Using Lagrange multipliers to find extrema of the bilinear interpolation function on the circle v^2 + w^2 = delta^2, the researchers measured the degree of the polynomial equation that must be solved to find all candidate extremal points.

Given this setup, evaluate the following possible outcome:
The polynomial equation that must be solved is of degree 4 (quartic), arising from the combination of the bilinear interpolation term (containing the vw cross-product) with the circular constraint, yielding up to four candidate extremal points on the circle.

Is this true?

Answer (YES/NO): YES